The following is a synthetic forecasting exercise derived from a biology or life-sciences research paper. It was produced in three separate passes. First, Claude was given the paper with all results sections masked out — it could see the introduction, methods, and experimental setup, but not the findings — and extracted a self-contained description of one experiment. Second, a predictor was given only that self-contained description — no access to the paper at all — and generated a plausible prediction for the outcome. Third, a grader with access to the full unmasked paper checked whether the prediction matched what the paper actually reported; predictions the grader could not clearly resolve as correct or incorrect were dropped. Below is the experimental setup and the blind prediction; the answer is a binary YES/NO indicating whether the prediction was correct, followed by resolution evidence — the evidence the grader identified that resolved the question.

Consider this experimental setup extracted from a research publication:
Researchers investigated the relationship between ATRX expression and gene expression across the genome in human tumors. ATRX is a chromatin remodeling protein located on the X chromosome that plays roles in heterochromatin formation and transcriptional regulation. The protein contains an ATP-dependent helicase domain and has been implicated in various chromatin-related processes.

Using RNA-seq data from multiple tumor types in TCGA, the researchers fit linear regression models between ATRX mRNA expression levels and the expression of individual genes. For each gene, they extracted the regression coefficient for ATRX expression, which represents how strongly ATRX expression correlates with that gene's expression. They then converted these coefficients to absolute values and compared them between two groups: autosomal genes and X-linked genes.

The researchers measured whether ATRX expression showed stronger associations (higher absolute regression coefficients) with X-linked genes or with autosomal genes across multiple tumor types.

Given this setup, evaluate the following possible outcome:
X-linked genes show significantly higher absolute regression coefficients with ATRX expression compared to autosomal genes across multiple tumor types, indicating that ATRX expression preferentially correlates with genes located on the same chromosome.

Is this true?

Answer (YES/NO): YES